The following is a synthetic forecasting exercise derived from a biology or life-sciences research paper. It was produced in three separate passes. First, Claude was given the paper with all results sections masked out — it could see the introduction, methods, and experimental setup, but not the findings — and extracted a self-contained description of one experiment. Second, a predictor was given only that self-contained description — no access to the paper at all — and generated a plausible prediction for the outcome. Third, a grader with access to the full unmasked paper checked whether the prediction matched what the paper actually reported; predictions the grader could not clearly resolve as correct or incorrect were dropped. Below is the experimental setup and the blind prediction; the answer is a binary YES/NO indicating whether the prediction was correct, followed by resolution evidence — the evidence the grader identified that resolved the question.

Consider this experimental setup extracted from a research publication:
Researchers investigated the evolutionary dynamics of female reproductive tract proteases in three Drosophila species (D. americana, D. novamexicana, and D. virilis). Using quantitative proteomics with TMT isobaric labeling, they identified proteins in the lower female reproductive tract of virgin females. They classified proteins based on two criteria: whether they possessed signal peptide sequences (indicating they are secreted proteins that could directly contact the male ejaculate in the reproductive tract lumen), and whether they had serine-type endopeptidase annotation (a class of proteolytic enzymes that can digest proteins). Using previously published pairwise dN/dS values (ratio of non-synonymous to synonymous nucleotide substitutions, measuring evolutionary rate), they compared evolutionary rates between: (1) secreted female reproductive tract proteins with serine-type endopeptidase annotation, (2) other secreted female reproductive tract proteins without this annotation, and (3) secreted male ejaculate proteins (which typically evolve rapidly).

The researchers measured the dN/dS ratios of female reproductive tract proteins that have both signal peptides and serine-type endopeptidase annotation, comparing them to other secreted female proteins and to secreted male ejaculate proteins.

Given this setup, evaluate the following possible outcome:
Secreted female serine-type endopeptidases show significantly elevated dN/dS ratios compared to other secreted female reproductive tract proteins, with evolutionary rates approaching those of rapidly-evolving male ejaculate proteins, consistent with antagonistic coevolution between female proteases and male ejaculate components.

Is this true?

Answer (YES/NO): YES